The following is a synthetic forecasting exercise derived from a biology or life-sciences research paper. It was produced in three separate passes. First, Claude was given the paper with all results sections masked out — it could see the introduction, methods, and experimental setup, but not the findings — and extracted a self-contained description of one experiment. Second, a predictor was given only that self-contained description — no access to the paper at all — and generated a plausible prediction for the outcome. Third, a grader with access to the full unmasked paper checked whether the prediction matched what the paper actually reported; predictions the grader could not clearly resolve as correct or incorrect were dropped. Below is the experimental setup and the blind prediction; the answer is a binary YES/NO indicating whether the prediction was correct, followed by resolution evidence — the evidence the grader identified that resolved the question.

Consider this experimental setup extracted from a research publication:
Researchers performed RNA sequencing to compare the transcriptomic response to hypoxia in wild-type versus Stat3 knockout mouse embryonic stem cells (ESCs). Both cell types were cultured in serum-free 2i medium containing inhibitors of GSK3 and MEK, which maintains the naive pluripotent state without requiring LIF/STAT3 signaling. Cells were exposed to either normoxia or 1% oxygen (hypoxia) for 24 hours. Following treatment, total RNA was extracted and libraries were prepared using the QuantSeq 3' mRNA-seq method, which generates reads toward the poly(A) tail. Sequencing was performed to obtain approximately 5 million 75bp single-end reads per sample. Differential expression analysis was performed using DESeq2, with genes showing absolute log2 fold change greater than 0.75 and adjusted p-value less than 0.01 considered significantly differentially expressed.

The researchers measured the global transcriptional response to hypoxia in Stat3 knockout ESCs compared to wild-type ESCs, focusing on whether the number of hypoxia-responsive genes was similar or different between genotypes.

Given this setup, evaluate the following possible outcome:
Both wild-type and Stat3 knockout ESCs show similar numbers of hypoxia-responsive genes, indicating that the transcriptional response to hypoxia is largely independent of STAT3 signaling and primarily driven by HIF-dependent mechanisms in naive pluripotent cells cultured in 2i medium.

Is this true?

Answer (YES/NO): NO